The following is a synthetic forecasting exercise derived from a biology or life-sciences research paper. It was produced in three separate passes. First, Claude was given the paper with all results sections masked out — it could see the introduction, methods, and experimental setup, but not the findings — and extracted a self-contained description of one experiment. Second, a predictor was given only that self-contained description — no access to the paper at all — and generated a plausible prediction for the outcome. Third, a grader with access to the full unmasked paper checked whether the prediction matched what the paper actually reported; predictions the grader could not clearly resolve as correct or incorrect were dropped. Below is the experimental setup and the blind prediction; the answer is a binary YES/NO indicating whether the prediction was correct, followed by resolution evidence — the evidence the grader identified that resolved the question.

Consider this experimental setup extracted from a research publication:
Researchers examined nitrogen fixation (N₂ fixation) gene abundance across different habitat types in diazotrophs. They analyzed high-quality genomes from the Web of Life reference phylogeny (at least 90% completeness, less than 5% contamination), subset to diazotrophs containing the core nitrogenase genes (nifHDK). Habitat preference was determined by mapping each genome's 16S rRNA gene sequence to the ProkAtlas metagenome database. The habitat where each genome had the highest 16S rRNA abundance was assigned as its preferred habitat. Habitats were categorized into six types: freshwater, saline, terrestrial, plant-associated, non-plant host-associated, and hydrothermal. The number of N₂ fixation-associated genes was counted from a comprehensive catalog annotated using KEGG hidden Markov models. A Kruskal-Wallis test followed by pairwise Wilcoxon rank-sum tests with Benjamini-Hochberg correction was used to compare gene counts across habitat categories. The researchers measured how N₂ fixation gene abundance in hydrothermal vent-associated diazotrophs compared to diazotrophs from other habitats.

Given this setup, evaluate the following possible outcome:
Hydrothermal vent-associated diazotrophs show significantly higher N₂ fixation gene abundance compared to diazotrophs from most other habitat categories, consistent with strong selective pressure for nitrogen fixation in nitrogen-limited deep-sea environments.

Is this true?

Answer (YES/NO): NO